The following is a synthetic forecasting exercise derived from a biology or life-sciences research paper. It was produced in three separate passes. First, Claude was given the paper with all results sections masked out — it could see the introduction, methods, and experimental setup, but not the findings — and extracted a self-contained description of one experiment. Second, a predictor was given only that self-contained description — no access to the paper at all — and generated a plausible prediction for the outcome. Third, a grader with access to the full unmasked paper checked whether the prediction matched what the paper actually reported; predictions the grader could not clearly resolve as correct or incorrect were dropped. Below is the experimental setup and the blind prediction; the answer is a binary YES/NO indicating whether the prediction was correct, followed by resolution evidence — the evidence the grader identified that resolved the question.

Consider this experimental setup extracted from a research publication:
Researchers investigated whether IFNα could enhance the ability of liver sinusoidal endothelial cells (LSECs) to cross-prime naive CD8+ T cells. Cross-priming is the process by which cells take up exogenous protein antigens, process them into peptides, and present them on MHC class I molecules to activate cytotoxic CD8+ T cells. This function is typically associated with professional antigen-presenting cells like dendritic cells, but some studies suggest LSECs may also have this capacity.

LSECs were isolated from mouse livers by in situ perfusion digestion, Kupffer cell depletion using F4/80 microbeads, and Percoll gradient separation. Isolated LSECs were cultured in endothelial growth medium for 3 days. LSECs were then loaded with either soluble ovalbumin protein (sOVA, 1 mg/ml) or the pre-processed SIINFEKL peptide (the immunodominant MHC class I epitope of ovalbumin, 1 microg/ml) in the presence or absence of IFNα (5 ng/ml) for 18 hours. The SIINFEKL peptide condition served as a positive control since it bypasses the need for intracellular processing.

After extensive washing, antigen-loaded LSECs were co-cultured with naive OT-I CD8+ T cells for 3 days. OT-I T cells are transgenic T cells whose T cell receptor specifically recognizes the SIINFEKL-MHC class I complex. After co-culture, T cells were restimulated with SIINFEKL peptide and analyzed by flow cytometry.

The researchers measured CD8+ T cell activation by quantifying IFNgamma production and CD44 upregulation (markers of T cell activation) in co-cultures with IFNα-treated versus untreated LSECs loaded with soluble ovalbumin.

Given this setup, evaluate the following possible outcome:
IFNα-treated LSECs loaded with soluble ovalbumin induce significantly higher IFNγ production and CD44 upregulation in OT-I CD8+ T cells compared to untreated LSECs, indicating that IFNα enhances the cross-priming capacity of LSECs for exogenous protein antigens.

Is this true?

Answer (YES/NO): YES